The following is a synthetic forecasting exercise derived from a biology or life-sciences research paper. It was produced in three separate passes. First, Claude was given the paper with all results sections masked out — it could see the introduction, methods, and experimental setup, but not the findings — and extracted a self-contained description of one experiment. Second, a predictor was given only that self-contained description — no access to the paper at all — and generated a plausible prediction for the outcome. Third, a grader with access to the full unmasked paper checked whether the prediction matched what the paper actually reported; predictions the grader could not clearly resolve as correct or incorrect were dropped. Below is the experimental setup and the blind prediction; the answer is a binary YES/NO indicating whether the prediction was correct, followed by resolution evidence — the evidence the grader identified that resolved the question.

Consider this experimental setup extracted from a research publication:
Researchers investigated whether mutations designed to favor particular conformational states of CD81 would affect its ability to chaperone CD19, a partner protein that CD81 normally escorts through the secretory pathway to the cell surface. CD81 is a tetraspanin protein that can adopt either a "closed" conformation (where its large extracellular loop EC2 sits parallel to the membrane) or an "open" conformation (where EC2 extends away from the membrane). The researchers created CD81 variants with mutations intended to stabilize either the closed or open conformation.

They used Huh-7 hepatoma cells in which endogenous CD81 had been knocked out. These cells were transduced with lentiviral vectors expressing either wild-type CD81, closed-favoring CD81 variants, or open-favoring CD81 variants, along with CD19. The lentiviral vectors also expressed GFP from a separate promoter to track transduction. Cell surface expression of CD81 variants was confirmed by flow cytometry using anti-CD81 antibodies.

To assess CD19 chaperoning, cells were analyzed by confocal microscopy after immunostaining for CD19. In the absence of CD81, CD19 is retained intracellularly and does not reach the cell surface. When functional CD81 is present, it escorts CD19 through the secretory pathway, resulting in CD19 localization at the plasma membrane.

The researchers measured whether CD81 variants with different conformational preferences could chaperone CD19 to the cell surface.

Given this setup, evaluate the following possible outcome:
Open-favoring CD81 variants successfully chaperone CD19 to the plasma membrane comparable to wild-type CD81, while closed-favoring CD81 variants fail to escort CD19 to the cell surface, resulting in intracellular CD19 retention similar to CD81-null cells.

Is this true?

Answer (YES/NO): NO